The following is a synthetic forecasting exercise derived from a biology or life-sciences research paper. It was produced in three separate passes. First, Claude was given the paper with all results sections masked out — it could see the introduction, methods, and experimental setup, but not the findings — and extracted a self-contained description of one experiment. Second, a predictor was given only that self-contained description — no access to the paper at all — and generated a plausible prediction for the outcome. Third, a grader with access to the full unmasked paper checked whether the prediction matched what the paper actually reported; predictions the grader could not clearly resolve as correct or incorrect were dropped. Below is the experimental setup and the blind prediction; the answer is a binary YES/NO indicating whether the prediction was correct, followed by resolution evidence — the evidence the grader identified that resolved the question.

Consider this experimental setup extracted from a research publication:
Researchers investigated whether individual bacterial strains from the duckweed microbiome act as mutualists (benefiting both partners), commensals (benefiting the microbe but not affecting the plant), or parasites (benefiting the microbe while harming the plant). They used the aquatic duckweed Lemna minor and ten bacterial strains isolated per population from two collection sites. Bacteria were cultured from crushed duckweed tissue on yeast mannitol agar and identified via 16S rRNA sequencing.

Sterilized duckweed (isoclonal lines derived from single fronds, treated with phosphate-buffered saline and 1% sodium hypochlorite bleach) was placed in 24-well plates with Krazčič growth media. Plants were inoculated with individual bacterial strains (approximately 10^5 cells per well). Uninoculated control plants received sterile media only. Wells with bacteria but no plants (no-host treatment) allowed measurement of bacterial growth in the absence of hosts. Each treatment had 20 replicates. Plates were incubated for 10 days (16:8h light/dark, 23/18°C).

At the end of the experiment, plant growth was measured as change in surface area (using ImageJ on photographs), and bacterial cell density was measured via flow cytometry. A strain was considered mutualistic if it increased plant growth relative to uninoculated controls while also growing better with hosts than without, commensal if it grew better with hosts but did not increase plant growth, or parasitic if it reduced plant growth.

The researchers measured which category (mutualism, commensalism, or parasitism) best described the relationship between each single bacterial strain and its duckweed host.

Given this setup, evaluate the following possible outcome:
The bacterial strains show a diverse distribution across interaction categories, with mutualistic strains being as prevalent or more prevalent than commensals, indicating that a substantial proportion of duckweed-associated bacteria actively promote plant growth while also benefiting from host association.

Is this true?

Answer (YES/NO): NO